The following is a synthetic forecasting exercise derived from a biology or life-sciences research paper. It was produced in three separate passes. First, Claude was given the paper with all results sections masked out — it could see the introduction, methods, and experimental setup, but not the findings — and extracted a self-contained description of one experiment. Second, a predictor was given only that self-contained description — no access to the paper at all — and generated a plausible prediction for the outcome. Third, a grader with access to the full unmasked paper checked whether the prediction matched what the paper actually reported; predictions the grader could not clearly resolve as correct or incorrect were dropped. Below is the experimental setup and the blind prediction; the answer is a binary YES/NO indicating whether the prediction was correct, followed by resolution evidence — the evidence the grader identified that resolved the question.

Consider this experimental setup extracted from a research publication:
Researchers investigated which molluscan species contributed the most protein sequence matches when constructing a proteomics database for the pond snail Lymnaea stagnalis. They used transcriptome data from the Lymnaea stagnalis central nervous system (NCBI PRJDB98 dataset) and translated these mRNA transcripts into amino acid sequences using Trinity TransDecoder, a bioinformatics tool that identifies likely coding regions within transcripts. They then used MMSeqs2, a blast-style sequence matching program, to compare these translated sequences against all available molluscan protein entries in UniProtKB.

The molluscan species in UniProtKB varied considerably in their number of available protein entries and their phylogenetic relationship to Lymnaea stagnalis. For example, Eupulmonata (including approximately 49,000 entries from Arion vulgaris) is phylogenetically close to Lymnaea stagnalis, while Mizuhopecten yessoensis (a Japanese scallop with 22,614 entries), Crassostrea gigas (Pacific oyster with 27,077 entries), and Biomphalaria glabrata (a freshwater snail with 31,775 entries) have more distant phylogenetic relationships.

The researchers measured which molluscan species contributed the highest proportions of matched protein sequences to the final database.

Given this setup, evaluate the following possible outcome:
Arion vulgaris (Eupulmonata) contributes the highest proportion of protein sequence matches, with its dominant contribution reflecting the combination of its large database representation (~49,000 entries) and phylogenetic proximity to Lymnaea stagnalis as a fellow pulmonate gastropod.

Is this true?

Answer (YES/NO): NO